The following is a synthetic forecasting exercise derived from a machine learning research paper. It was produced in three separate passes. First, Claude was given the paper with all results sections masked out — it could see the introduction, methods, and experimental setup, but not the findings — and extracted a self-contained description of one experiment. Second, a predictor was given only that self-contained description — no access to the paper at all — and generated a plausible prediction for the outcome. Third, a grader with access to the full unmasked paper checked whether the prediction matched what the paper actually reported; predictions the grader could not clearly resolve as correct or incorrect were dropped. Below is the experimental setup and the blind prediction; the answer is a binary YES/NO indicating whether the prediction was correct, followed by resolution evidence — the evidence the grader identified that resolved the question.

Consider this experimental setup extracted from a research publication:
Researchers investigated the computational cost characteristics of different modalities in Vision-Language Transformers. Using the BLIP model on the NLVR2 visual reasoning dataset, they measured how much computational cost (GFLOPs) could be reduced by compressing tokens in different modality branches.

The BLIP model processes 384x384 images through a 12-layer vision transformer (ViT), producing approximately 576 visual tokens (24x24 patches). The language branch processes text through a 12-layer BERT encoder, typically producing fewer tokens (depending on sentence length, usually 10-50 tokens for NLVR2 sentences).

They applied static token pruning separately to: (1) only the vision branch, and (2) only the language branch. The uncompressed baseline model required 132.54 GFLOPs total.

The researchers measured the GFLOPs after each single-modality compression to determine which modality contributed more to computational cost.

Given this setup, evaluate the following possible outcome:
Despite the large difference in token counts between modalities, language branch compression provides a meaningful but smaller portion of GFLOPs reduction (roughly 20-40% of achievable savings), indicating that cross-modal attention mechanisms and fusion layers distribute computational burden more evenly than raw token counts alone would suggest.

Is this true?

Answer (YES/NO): NO